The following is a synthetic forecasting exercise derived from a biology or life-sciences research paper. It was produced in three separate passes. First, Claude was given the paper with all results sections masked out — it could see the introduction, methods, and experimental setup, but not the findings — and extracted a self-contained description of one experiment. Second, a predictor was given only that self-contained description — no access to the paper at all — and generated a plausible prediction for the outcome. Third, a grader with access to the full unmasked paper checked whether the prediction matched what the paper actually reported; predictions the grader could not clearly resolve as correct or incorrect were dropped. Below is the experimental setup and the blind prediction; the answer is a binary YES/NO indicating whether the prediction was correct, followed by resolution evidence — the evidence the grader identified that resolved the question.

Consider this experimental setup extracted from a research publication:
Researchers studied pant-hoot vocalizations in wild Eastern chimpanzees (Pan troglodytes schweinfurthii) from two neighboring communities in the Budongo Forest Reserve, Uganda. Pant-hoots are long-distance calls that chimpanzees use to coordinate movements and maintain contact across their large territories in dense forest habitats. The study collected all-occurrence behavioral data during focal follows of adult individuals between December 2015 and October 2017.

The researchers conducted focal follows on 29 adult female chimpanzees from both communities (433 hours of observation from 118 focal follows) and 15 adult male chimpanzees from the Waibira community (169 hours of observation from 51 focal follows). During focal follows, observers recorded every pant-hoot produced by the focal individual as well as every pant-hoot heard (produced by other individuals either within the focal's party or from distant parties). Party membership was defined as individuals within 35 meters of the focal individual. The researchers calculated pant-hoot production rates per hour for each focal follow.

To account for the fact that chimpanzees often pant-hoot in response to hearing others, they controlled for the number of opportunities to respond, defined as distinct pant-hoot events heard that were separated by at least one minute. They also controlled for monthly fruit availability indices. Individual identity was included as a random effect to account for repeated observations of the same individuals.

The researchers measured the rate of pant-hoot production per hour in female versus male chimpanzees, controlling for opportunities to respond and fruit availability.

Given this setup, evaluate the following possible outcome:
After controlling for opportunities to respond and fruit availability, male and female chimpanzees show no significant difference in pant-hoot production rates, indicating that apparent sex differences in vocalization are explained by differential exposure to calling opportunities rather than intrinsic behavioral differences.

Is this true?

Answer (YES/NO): NO